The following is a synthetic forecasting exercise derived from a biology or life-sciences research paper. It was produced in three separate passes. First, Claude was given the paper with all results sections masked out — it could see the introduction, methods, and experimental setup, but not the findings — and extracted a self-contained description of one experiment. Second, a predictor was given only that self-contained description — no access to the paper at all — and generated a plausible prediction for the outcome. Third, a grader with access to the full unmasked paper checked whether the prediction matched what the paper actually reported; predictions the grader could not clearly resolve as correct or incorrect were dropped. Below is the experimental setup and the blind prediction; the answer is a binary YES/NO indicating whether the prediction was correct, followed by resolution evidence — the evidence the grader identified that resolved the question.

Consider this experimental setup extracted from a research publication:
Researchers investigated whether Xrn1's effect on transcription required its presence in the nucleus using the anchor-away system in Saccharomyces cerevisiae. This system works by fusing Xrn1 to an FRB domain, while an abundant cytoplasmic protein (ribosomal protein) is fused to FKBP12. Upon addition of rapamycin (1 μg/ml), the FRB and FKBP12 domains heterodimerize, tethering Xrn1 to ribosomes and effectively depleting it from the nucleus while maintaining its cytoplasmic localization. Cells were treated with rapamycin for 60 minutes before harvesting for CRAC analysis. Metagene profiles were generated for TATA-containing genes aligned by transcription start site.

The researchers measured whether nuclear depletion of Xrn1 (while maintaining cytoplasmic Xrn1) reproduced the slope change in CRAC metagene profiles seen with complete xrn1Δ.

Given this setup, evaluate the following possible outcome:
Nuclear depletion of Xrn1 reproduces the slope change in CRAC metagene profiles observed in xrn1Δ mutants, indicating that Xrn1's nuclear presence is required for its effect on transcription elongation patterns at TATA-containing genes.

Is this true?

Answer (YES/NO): NO